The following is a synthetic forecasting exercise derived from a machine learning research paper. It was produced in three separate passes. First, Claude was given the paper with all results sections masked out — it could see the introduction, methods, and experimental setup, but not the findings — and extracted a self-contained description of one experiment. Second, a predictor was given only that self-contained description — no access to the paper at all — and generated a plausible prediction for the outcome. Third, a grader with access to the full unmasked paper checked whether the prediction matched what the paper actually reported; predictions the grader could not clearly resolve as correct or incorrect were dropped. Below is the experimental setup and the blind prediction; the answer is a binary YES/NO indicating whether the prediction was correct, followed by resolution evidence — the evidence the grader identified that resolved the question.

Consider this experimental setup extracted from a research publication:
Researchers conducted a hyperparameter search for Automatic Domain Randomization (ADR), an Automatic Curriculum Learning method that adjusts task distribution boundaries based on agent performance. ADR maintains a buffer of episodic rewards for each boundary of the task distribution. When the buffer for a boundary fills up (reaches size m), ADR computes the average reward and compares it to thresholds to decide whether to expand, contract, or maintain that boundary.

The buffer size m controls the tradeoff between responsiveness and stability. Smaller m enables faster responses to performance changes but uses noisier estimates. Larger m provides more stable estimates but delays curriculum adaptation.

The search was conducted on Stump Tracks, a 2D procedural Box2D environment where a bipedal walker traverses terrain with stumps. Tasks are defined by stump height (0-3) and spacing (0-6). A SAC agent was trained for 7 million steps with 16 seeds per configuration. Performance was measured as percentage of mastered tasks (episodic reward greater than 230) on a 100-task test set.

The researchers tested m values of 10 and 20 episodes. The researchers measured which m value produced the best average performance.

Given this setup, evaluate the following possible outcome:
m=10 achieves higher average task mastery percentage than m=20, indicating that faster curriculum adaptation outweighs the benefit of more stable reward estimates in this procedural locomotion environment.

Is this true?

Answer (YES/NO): YES